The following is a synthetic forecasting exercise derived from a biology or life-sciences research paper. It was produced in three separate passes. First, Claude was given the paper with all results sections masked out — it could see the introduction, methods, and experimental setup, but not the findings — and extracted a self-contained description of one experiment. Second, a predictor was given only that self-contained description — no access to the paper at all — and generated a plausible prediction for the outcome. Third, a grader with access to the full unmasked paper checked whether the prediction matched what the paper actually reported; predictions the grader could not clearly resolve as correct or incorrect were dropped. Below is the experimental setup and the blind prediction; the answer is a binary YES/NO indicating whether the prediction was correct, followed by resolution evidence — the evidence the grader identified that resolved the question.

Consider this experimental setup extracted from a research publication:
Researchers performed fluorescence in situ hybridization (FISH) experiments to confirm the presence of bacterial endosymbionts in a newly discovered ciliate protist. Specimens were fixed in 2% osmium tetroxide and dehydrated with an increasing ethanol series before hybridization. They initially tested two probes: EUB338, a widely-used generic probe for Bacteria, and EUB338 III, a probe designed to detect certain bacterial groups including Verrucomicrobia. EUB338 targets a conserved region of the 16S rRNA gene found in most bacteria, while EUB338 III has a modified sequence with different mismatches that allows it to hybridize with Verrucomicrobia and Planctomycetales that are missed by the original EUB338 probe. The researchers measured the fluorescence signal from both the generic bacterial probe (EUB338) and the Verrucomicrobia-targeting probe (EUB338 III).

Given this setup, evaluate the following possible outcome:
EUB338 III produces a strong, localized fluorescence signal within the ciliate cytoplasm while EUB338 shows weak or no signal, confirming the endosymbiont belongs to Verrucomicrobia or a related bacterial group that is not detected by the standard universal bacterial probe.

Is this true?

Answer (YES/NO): NO